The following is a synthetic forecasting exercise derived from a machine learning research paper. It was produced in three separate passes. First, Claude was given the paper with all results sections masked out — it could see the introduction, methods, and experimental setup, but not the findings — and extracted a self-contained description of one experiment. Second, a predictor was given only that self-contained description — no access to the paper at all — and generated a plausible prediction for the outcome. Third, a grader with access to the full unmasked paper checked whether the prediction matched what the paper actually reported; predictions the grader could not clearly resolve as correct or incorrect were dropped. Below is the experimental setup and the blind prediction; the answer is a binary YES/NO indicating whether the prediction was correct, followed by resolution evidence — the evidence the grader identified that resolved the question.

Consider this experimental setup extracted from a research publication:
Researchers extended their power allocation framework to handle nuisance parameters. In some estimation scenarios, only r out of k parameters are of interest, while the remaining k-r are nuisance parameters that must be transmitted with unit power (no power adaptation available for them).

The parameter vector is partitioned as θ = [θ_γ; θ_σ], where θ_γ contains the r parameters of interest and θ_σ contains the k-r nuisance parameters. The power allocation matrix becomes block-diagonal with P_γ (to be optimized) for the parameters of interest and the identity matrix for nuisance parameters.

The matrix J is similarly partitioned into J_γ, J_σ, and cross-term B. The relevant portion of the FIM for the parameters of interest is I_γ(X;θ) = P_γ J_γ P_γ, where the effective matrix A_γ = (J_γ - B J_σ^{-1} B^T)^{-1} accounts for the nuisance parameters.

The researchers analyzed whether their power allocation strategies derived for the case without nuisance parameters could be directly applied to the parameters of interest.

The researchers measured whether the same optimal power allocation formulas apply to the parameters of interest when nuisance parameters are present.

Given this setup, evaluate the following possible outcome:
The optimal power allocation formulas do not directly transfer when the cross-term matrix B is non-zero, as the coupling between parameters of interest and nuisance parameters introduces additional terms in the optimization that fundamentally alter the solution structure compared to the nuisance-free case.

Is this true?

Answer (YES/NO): NO